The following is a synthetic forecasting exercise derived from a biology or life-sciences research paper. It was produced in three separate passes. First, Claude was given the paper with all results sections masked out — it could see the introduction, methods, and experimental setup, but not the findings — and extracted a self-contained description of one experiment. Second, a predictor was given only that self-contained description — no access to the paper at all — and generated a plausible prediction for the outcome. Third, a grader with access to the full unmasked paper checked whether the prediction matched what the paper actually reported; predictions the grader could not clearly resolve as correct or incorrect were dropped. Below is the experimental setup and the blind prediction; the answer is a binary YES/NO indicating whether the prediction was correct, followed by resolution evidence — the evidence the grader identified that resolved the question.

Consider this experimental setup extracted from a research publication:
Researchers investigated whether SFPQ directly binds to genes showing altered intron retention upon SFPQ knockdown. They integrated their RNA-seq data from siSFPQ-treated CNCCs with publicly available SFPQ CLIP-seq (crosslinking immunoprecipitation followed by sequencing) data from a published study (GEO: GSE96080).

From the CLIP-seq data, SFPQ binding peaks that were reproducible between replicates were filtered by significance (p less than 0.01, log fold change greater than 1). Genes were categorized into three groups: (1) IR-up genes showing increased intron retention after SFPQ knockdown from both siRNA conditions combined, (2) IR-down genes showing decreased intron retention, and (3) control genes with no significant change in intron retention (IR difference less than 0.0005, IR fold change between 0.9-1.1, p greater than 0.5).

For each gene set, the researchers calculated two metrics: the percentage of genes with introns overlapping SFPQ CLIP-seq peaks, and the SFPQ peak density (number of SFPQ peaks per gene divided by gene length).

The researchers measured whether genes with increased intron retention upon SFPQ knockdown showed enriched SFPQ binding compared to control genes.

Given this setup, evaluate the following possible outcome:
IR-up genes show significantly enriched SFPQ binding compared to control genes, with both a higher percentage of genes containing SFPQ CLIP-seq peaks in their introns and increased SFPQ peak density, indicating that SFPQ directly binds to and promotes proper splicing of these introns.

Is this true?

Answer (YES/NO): NO